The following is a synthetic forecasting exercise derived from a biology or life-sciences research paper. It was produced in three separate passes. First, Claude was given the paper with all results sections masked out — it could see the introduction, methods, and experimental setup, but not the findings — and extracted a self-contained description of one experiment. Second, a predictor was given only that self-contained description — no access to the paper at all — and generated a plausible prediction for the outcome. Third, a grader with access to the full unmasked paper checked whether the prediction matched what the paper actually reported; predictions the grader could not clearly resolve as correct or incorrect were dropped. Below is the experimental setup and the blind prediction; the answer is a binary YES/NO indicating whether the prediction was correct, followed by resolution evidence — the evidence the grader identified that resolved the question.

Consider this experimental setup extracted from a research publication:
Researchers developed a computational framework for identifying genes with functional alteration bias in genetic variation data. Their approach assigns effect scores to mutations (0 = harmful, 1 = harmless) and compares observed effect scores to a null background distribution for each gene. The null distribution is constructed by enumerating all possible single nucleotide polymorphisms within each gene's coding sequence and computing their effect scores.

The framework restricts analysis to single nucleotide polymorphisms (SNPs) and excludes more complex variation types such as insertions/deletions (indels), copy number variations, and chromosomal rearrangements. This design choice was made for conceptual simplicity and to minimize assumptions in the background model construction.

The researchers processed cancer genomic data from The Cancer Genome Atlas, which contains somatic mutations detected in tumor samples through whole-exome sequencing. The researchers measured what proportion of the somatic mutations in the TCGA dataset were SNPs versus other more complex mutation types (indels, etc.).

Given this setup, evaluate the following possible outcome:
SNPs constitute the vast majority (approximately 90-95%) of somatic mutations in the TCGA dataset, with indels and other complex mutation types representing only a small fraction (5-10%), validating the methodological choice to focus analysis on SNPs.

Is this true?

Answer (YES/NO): YES